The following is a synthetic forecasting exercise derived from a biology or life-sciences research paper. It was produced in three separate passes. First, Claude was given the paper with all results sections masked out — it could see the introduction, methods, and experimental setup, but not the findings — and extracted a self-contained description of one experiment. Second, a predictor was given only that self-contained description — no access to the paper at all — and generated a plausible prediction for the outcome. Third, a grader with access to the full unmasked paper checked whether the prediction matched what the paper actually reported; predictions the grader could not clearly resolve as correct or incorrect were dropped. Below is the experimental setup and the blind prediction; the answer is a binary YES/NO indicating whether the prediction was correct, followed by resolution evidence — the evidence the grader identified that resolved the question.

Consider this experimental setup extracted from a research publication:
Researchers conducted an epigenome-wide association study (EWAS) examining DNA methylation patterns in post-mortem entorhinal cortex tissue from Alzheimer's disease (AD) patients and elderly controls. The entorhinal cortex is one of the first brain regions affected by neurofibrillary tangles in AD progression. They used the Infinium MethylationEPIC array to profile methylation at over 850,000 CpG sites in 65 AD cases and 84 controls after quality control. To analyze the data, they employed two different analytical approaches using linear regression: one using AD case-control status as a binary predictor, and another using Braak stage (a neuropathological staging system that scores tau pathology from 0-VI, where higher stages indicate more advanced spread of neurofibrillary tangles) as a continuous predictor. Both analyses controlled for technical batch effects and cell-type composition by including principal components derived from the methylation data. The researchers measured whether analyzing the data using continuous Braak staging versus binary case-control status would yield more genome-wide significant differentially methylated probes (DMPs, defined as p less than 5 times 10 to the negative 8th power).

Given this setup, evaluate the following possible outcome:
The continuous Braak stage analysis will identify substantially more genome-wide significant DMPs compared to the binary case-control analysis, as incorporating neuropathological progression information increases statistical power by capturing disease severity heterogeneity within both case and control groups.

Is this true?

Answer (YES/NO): YES